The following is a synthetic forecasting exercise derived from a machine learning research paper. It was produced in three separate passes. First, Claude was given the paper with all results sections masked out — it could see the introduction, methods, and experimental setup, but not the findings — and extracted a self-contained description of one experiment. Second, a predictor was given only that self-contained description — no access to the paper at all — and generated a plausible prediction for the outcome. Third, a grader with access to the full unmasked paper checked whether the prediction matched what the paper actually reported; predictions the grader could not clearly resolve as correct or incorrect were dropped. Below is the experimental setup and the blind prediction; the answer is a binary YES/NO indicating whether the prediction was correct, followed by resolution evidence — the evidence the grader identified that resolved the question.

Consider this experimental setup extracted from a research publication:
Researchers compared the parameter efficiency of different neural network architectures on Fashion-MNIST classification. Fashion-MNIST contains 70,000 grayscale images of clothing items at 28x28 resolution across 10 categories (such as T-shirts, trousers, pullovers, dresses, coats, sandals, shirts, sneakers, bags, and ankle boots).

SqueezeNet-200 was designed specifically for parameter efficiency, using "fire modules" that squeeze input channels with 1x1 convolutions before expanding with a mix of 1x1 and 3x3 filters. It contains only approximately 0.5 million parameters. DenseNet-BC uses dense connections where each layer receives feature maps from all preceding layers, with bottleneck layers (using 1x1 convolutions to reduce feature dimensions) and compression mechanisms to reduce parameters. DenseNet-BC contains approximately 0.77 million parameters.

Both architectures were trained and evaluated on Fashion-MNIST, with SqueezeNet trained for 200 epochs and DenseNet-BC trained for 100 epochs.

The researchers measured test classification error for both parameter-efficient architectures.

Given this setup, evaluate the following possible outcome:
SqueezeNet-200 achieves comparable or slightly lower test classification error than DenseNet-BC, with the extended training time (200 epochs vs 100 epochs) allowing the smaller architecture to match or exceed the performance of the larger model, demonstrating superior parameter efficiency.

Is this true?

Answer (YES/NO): NO